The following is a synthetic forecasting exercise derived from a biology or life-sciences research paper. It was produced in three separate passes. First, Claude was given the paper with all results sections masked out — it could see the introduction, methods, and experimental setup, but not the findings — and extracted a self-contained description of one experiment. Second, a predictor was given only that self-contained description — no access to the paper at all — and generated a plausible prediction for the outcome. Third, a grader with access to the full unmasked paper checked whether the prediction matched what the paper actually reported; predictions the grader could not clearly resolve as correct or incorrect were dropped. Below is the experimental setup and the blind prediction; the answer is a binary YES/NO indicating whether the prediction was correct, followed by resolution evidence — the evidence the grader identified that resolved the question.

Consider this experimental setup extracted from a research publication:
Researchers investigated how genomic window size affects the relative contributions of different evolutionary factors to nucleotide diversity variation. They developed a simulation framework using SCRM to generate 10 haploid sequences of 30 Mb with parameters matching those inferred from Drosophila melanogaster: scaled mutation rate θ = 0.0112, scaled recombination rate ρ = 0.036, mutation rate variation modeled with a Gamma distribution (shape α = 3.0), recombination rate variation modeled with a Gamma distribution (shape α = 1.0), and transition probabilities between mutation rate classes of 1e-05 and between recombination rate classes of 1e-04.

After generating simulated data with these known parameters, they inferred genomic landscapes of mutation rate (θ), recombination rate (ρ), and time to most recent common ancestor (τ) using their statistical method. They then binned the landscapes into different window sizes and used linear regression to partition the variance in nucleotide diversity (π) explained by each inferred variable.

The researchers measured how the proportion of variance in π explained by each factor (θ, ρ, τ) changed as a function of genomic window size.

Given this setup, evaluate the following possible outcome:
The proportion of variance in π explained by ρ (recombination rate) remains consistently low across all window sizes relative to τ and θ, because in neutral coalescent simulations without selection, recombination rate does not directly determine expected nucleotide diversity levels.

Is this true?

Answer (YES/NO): YES